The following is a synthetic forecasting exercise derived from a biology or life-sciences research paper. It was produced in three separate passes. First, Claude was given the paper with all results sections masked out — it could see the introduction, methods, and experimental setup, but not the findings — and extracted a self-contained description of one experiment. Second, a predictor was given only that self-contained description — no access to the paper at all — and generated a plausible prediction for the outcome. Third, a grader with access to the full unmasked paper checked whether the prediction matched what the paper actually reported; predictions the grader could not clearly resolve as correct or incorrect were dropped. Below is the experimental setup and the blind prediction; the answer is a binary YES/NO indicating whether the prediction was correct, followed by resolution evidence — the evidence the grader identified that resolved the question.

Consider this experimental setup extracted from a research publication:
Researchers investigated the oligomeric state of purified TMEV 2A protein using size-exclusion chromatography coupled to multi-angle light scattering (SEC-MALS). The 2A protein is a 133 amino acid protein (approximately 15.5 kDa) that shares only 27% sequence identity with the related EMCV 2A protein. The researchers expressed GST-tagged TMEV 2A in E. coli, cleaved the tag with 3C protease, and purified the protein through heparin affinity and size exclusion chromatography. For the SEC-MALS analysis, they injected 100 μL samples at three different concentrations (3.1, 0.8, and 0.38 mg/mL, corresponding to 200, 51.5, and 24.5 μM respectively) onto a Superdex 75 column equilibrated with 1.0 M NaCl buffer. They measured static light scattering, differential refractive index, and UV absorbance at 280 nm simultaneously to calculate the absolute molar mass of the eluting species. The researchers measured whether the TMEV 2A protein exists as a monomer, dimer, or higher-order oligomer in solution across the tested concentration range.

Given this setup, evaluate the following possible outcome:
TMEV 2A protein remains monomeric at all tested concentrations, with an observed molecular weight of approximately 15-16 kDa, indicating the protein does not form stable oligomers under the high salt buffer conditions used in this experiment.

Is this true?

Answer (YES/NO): NO